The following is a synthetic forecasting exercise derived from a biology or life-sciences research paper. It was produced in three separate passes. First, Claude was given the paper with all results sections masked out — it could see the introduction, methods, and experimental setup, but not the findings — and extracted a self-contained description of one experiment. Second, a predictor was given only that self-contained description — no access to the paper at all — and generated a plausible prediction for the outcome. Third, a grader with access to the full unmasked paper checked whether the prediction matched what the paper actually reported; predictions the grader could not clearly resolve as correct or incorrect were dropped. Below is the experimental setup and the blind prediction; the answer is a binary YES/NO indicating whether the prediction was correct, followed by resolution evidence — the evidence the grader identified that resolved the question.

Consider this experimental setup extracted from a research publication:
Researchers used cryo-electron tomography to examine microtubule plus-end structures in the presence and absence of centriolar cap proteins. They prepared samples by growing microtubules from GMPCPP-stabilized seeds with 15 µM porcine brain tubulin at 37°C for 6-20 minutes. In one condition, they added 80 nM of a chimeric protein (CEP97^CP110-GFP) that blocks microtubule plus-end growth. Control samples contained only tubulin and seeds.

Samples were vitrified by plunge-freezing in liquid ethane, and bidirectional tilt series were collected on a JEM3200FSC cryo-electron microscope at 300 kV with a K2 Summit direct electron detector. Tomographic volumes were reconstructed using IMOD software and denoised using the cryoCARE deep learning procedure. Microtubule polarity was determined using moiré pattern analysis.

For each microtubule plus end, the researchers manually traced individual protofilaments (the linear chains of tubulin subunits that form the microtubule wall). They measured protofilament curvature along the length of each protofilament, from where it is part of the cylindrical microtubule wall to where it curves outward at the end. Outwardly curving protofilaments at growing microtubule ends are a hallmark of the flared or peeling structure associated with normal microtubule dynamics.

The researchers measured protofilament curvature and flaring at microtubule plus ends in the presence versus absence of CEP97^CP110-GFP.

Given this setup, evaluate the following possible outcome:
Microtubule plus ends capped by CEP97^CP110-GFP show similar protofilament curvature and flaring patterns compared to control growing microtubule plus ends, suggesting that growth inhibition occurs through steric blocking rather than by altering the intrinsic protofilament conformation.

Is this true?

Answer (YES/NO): NO